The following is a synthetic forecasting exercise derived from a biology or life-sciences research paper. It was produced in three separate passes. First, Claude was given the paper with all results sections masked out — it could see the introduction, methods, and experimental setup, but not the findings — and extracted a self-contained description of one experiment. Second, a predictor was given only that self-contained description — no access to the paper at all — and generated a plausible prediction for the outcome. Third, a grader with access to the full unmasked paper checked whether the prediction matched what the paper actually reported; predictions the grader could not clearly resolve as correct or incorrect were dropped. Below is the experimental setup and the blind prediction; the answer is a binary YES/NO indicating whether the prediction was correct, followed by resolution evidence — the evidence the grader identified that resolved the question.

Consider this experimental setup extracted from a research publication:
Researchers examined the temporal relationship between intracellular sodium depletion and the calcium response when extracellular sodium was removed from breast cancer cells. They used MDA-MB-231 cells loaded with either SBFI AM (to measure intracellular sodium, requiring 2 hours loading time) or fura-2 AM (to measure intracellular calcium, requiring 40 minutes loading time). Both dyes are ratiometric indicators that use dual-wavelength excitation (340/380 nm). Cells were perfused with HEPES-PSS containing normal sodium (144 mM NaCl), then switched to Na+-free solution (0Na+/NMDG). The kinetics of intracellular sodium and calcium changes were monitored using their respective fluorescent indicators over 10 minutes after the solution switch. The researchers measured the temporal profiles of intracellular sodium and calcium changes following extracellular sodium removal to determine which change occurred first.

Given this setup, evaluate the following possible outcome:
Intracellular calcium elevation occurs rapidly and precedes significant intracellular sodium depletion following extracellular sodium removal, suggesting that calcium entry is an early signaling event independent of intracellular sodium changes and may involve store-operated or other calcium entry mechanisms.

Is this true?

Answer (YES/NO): NO